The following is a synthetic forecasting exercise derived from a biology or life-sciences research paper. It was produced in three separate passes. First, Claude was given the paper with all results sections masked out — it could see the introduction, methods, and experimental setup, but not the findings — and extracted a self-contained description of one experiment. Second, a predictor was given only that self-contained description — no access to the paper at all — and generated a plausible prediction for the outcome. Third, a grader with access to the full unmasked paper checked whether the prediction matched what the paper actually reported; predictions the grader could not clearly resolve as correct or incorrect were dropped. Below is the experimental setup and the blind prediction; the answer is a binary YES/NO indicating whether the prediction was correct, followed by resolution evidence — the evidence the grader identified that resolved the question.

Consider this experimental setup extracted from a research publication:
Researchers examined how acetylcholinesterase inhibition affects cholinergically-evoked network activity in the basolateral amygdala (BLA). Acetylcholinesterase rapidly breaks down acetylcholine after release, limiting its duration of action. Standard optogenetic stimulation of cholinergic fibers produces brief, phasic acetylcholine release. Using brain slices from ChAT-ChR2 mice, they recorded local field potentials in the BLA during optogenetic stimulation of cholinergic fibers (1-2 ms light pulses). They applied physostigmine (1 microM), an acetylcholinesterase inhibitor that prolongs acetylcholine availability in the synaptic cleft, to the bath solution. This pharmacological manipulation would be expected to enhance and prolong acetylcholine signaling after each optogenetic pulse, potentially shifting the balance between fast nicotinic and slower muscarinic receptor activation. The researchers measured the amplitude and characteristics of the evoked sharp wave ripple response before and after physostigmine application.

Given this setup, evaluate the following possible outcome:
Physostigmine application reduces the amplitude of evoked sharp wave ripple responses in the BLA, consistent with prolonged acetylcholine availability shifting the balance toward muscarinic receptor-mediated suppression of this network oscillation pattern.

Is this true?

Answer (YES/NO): NO